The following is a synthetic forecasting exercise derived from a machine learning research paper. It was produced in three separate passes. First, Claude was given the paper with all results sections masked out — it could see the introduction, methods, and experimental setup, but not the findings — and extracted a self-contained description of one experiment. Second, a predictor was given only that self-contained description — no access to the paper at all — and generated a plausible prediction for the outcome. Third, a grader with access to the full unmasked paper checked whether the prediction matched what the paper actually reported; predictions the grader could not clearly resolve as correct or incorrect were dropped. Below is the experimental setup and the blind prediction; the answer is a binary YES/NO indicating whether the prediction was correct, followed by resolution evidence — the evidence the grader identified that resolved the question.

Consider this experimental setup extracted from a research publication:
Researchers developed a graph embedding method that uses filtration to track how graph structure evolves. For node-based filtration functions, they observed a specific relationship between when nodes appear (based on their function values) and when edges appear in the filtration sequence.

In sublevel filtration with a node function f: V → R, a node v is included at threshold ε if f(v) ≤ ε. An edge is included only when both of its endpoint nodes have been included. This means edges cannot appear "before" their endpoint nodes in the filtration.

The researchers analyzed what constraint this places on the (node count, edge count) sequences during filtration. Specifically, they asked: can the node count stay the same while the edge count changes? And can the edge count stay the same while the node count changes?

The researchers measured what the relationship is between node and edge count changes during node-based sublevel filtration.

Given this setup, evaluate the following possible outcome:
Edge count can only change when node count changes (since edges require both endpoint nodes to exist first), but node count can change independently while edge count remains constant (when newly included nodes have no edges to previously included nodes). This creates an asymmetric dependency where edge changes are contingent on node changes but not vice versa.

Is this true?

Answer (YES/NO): YES